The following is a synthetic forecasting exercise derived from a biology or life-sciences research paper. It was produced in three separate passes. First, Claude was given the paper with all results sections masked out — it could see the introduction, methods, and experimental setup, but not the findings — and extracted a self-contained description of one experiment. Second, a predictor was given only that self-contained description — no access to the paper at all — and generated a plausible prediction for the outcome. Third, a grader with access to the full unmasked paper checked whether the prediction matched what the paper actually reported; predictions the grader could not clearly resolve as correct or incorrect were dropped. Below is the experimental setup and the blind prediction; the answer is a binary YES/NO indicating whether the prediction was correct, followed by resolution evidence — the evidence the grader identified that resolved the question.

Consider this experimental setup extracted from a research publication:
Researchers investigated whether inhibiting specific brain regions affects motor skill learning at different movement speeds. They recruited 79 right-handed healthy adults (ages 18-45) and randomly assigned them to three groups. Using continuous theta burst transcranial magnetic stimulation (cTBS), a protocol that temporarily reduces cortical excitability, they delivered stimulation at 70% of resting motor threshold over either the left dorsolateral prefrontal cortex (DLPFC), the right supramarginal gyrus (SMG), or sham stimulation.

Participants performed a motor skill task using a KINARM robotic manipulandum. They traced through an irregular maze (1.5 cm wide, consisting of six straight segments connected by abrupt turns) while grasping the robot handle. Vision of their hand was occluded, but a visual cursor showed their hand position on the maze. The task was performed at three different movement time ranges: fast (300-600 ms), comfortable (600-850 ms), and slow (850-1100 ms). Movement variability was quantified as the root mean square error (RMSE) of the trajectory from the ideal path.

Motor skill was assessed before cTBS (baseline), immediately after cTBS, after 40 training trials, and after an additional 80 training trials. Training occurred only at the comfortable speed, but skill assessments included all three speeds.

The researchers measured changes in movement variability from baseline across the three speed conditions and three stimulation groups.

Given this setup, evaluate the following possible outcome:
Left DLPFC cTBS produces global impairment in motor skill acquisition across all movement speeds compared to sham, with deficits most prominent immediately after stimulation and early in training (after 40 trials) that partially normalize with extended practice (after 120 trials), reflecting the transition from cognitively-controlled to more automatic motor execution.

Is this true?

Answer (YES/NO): NO